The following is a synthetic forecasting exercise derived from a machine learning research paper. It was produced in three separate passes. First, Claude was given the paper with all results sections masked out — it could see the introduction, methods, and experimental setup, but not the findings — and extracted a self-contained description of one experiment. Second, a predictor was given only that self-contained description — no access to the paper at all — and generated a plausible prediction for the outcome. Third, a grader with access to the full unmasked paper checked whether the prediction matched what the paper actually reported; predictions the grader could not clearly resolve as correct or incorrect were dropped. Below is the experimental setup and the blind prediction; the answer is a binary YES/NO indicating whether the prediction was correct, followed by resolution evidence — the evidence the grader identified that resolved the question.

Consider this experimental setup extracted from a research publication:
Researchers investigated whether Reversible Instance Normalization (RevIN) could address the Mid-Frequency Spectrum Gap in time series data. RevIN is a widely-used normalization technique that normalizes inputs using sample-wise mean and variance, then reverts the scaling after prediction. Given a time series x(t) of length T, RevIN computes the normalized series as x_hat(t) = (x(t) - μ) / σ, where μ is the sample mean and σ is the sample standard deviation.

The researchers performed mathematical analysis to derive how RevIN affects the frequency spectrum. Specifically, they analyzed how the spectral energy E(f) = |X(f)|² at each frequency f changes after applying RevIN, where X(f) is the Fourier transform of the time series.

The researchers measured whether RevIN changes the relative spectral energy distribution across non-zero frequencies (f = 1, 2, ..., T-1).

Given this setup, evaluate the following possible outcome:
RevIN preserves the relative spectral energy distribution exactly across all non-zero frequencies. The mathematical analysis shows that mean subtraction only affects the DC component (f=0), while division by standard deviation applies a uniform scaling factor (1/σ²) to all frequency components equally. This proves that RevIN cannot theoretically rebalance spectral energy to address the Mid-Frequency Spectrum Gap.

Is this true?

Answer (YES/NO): YES